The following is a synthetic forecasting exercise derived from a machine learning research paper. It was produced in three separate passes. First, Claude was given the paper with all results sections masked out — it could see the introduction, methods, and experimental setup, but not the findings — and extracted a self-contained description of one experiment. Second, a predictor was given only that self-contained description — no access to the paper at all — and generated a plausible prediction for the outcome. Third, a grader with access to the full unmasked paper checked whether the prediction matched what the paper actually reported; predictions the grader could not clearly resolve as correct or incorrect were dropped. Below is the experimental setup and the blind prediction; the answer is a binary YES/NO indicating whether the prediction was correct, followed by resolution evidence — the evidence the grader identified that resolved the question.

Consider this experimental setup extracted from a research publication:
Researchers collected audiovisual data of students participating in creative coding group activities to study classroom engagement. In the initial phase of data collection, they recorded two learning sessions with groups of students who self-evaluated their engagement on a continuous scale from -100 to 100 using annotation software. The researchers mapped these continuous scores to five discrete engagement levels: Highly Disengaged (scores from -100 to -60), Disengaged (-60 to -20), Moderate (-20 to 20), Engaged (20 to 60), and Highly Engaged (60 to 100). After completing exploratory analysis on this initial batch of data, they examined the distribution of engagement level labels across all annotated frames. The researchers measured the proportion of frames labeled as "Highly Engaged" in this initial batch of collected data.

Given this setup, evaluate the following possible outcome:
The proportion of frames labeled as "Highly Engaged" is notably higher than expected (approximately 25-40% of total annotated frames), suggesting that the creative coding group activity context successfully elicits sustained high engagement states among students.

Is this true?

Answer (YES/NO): NO